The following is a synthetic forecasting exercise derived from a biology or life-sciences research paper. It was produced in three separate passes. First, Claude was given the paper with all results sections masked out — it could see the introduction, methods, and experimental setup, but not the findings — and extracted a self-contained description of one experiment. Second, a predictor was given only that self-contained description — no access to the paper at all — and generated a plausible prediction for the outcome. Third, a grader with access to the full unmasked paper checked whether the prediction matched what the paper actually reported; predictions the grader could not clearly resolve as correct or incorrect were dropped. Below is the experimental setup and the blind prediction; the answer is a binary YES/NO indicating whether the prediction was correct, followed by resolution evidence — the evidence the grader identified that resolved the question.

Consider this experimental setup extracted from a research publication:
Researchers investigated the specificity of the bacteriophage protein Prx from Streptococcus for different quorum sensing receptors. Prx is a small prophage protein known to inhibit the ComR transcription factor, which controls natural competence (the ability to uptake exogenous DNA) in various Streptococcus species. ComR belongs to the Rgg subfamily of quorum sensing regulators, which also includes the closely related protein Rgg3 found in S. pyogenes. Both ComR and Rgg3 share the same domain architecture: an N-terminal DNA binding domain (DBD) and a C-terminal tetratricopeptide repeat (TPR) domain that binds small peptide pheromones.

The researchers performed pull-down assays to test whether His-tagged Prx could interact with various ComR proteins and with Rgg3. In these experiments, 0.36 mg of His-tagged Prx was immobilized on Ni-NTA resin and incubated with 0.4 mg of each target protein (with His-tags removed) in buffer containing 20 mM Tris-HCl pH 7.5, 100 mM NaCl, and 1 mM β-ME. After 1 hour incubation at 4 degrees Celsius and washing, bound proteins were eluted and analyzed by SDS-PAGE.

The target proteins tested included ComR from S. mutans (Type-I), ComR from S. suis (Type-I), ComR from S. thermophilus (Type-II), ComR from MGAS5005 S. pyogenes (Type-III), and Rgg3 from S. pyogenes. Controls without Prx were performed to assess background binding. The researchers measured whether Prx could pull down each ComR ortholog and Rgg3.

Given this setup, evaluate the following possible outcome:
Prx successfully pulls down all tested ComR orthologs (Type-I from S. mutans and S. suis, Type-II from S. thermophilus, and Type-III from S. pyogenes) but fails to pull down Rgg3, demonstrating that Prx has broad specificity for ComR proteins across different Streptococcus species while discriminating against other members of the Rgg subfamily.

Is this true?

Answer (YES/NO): YES